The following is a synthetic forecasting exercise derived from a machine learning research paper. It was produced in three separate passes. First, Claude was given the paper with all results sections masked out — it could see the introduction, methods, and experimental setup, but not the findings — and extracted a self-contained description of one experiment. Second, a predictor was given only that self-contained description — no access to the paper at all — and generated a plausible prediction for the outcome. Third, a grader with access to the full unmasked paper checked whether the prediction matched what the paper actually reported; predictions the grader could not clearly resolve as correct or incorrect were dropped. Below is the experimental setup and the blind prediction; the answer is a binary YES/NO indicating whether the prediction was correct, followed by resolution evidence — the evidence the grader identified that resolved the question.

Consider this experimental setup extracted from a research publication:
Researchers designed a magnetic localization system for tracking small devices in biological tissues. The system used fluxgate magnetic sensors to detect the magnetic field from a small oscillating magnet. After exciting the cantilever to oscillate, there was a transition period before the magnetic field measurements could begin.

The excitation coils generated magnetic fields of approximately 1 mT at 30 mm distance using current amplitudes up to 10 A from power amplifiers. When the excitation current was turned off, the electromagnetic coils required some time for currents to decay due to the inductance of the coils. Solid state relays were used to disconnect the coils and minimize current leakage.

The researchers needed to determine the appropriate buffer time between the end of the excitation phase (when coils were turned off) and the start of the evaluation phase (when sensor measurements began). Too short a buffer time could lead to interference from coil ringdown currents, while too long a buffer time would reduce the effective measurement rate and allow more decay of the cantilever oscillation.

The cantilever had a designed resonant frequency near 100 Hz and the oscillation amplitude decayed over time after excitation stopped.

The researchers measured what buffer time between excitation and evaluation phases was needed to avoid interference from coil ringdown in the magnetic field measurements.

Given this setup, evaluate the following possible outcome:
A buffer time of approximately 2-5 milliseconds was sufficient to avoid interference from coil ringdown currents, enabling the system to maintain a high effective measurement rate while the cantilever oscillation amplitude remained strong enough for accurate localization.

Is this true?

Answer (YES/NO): NO